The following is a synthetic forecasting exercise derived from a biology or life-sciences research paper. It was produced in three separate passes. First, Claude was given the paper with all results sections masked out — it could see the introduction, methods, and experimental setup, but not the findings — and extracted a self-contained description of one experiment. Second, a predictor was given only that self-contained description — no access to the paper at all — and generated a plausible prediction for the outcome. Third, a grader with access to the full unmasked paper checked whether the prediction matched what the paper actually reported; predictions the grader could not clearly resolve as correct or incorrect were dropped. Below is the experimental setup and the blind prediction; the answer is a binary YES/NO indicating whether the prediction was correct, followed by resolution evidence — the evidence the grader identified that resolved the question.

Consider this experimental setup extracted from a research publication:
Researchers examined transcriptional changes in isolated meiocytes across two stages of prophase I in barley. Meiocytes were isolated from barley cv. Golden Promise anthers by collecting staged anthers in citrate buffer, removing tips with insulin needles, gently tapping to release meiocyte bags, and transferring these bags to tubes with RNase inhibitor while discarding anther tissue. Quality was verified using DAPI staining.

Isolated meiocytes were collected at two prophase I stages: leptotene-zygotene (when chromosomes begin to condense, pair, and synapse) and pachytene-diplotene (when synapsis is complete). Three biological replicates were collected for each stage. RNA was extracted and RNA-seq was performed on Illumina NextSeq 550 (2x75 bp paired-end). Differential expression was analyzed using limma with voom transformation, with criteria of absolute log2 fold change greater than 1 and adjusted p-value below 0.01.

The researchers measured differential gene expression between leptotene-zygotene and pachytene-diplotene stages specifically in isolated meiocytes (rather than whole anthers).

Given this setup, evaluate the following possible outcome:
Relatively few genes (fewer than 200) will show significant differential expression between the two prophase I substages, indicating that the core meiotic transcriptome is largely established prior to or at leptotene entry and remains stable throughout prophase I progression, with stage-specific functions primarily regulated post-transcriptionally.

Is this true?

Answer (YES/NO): YES